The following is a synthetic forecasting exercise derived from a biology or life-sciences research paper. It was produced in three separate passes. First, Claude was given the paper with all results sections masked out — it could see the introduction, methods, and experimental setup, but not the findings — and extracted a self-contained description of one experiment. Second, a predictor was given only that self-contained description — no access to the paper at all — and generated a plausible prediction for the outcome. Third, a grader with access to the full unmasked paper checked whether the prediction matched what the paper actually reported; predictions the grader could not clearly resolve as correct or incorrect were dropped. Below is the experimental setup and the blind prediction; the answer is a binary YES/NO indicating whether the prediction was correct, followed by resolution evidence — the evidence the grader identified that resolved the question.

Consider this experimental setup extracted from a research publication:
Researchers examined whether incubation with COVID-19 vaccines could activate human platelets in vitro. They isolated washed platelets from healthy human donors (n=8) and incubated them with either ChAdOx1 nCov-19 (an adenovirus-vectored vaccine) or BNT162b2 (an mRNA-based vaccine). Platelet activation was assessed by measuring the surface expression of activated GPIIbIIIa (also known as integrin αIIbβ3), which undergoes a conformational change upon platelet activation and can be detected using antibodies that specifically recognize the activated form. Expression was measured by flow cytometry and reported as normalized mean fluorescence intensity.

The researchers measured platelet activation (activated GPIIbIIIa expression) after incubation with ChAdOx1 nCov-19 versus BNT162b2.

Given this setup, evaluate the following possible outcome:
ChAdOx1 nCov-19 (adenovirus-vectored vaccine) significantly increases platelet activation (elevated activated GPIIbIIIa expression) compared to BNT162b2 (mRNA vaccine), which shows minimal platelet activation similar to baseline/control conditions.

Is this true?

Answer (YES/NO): YES